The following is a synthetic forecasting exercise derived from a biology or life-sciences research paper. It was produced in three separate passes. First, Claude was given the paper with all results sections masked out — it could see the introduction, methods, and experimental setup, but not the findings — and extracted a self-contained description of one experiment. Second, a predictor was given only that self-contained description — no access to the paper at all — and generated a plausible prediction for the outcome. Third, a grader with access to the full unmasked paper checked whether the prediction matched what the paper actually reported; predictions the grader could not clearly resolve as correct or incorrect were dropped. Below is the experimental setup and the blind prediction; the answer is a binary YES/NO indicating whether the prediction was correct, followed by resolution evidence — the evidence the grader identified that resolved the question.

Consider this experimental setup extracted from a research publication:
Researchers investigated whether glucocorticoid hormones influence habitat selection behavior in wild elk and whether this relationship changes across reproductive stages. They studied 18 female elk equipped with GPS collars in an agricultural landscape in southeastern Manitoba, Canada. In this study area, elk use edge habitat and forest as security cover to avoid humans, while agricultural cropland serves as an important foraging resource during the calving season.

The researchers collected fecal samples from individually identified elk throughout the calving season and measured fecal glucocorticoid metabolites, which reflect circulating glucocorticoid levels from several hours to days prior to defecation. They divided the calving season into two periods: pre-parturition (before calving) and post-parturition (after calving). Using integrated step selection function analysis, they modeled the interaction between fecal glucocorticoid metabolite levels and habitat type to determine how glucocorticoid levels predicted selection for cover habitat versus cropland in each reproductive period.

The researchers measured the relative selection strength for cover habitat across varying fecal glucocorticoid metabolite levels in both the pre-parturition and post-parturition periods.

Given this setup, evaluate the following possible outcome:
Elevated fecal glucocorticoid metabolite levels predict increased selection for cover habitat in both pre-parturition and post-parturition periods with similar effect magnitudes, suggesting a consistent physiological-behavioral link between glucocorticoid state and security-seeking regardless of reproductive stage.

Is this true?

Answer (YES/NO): NO